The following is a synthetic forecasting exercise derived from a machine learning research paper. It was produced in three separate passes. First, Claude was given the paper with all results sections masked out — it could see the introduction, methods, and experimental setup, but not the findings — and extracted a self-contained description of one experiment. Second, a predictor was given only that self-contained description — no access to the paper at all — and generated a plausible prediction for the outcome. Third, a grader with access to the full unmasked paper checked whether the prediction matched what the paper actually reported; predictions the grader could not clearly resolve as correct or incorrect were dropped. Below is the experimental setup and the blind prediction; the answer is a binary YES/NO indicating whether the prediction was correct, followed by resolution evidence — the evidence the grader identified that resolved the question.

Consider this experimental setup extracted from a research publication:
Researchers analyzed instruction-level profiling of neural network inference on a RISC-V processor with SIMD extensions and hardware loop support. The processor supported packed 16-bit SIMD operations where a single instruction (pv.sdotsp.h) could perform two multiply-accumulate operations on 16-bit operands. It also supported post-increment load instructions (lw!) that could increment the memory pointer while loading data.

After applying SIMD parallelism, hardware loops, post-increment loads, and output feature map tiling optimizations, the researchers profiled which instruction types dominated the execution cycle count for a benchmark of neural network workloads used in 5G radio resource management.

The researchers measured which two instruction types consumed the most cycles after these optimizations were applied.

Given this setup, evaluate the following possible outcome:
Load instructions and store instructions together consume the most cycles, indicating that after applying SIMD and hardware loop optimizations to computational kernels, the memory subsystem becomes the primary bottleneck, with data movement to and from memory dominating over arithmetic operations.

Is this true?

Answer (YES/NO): NO